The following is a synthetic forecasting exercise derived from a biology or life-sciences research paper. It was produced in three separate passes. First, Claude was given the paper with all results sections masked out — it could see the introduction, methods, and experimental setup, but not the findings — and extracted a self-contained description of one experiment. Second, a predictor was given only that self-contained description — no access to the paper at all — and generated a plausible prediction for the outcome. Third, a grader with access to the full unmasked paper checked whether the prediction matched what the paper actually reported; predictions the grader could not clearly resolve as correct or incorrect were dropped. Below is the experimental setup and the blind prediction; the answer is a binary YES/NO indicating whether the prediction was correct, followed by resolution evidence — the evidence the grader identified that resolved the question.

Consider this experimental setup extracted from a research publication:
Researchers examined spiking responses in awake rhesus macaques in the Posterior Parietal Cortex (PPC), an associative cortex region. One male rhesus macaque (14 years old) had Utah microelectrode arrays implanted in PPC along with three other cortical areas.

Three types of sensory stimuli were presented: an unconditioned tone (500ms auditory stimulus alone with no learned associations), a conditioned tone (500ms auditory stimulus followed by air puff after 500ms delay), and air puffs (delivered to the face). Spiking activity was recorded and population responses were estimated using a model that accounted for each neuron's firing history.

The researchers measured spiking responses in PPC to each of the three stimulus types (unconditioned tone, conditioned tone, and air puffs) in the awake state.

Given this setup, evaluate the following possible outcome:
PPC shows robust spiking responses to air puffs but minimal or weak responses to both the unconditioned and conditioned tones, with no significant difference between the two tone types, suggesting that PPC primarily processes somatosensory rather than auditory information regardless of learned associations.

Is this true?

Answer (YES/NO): NO